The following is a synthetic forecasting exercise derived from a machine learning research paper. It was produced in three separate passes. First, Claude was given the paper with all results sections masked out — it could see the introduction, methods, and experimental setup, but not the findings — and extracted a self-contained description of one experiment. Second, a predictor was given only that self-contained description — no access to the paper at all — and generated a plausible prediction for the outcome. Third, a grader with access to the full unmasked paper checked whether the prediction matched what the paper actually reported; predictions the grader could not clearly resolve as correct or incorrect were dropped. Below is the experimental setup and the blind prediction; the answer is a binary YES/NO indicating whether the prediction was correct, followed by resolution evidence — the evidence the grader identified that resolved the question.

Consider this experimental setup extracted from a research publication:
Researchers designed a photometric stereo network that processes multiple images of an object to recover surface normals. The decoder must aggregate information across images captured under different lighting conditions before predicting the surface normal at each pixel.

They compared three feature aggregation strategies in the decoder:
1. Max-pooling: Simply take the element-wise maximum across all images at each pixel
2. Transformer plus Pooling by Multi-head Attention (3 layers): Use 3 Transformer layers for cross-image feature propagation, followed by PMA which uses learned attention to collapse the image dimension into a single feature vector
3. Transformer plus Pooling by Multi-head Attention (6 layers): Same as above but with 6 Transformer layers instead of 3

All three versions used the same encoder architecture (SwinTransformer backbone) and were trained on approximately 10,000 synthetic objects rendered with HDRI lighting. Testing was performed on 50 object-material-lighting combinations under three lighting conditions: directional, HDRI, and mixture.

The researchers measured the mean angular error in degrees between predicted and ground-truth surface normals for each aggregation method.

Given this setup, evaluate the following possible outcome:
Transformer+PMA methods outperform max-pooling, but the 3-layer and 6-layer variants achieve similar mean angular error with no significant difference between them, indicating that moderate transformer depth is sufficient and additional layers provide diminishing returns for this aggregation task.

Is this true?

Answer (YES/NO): NO